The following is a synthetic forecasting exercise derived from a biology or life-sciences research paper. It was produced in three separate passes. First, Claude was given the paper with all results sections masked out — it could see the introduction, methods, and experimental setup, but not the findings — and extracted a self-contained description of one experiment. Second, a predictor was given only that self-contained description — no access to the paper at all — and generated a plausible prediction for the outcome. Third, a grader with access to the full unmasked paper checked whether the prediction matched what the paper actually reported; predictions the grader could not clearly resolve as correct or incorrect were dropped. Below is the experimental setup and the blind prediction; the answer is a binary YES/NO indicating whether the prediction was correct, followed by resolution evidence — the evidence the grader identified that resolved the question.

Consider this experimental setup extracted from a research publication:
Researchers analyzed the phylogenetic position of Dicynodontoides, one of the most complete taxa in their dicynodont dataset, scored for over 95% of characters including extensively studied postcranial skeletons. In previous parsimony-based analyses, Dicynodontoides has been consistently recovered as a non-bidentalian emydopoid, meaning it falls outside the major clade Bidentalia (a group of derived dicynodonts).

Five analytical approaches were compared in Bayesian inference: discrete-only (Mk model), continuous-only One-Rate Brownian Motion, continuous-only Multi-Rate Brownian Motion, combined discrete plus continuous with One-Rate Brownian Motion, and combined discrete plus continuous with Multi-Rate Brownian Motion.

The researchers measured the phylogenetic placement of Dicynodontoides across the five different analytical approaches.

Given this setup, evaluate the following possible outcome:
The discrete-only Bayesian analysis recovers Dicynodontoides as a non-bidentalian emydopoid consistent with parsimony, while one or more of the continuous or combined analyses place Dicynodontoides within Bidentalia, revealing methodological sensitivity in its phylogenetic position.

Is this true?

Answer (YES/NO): NO